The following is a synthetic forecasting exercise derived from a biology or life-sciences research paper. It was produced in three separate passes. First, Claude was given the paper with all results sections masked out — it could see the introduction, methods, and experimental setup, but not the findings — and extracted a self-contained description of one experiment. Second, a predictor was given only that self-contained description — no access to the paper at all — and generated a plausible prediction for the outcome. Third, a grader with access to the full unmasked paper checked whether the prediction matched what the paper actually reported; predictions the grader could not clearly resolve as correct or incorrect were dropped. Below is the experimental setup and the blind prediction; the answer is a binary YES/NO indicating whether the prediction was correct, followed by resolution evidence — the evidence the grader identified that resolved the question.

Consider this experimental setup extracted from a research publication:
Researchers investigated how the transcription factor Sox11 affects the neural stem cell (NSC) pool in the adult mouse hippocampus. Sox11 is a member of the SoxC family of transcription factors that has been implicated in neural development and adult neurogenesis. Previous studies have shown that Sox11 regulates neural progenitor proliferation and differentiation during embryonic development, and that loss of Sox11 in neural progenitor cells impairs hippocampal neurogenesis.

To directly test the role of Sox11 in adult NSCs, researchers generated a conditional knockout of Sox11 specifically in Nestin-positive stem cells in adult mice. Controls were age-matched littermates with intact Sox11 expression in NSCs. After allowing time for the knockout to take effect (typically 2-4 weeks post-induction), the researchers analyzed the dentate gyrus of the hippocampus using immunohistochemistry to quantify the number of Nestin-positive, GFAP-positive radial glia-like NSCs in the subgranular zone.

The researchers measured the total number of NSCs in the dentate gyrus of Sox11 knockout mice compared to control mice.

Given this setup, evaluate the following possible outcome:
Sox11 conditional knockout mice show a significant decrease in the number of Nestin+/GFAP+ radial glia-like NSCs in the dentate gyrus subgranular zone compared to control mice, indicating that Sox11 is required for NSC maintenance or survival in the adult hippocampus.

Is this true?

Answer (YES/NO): NO